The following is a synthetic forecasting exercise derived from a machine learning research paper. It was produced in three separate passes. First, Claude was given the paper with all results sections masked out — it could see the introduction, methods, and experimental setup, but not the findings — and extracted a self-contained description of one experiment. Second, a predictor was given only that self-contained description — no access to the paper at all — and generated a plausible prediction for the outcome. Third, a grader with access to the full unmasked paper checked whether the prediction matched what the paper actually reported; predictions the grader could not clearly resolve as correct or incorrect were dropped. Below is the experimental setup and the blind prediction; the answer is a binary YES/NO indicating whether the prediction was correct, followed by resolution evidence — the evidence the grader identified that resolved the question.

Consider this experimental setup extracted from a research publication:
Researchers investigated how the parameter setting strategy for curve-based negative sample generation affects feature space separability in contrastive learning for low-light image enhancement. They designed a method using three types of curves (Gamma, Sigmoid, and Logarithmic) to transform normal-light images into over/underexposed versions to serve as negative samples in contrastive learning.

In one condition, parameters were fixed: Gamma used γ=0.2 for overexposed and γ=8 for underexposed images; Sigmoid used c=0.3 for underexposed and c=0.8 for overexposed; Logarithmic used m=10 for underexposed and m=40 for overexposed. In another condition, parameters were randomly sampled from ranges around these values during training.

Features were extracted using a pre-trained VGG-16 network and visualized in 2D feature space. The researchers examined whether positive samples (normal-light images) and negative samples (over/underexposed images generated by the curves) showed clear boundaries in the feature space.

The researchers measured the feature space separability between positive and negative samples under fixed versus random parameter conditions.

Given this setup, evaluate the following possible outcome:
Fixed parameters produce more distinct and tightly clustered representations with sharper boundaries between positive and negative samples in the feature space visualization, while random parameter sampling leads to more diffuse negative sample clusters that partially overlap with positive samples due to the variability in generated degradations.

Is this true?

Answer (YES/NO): YES